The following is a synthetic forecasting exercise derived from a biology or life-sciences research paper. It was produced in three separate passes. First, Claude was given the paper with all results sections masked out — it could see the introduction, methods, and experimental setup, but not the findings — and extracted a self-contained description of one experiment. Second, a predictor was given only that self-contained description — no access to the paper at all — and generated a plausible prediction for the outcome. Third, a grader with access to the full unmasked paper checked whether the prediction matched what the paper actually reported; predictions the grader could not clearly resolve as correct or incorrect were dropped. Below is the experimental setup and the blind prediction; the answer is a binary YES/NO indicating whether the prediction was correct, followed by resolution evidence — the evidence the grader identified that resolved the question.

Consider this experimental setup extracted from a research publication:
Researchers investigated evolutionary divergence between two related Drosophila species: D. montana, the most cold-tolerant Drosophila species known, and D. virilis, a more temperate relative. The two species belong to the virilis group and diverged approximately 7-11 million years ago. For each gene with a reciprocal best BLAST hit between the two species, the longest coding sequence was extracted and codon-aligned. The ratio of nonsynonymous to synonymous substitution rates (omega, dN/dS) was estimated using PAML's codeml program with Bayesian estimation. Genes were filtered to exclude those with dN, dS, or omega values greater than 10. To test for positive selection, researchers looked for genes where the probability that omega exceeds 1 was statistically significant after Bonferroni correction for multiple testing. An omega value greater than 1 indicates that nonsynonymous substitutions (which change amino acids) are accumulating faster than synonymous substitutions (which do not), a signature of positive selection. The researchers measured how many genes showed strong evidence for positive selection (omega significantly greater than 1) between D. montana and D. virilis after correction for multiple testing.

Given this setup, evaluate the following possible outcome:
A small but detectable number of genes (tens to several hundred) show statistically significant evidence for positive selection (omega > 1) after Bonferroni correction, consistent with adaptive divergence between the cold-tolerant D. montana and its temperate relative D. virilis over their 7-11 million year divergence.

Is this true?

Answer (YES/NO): NO